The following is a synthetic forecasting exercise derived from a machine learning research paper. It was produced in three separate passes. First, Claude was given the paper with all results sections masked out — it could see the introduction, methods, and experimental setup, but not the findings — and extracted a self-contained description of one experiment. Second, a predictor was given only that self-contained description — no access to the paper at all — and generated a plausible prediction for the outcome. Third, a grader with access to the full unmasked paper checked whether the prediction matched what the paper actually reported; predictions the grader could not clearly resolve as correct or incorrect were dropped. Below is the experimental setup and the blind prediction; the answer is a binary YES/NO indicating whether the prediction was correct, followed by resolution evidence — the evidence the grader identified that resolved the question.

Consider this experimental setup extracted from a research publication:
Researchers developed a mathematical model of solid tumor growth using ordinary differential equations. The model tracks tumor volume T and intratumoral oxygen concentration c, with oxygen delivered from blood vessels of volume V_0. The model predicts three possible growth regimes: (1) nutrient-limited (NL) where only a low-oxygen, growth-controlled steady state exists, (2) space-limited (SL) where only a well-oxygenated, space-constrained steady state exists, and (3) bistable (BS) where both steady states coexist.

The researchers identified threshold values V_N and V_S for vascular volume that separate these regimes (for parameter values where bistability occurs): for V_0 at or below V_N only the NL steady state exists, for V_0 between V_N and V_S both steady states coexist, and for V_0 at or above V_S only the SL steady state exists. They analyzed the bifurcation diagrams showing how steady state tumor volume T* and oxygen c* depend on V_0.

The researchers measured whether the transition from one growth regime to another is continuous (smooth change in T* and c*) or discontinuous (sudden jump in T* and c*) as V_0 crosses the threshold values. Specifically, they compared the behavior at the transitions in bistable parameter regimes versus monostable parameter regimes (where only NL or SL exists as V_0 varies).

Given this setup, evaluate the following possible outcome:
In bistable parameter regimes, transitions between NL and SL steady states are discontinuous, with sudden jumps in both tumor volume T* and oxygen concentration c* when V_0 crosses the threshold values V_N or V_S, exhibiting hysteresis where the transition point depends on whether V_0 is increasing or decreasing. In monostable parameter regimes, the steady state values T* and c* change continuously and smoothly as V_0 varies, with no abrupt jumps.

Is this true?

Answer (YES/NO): YES